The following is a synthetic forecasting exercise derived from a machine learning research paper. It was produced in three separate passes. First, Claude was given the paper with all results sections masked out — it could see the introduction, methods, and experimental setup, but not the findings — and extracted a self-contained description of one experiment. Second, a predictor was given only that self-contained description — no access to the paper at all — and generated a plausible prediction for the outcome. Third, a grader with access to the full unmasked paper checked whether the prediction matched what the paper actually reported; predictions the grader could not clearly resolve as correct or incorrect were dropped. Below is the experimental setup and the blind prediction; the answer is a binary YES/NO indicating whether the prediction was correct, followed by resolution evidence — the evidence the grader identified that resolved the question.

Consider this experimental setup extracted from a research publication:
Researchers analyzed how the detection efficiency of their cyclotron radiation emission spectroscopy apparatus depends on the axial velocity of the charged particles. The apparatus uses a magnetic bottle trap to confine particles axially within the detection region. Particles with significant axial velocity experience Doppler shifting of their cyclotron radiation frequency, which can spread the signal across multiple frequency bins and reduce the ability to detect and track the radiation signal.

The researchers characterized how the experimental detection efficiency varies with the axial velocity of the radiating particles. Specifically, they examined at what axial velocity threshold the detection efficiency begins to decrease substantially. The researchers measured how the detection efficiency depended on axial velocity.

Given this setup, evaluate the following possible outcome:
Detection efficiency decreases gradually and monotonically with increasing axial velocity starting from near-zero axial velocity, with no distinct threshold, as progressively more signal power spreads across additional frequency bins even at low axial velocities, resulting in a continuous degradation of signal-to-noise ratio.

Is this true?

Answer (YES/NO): NO